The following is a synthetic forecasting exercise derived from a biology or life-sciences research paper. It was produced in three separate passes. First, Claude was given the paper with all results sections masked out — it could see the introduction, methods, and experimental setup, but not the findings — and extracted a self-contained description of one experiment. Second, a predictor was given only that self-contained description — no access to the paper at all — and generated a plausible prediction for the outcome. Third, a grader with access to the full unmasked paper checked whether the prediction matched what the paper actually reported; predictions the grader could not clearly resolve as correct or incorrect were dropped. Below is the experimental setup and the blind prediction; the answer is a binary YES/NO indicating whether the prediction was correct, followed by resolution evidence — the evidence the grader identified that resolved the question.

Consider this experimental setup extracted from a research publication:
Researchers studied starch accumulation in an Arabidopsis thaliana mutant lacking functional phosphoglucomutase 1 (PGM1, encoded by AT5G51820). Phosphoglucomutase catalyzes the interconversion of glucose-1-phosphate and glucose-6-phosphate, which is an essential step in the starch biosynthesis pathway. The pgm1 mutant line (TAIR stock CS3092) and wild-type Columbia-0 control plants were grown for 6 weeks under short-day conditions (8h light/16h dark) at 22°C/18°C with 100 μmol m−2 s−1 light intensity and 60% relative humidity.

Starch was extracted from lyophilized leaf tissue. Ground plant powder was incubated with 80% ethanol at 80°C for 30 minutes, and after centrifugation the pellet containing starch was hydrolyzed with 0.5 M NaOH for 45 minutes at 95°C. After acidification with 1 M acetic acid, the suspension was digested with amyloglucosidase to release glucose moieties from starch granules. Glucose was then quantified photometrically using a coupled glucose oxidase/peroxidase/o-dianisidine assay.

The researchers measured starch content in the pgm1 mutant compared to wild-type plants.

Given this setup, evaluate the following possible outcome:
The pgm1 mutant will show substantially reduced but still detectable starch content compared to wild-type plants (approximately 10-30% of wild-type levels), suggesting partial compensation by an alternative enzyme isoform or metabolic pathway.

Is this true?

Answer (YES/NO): NO